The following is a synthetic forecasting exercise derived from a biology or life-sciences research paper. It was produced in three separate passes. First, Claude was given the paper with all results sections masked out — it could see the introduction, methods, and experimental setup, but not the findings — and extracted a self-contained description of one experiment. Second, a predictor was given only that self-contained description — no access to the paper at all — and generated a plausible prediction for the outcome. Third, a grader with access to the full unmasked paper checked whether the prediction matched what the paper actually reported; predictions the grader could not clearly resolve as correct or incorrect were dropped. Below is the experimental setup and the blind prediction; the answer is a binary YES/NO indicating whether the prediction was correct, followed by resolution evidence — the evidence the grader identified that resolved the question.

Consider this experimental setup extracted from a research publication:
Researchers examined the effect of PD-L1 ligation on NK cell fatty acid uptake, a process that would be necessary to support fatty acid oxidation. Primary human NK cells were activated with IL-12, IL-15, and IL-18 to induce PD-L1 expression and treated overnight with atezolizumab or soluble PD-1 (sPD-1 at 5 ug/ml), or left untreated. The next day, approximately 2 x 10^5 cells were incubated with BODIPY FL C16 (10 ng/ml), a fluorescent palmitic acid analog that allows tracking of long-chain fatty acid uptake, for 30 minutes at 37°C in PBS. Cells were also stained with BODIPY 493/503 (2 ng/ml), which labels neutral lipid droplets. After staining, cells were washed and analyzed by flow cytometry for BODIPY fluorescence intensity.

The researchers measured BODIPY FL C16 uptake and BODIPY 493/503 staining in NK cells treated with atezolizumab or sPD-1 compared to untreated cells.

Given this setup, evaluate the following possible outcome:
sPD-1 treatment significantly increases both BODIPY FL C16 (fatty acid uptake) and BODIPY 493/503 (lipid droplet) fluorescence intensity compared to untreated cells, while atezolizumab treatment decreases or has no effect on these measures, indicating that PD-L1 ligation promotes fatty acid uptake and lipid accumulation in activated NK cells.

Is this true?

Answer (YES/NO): NO